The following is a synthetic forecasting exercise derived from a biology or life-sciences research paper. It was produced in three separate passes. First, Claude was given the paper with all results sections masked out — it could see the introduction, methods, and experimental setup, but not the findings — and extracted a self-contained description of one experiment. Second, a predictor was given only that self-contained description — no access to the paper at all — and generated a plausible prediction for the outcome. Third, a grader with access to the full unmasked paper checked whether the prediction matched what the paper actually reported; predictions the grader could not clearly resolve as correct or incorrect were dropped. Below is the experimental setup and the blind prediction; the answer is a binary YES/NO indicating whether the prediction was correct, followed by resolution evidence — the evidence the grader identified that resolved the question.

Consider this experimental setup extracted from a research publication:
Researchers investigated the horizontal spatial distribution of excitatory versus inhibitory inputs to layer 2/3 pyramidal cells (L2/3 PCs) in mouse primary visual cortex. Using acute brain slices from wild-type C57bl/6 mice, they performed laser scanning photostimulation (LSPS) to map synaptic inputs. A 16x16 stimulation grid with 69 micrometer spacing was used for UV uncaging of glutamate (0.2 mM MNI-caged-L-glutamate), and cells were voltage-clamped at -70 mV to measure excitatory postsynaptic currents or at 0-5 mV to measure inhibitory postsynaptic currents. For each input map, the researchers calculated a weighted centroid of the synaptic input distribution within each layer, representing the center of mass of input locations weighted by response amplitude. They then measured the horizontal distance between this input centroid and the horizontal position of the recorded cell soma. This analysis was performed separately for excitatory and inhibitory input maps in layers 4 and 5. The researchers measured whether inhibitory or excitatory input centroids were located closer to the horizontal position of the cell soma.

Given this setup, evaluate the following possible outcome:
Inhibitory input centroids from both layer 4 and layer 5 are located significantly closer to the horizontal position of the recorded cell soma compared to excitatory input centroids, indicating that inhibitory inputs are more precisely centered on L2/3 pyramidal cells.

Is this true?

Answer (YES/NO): NO